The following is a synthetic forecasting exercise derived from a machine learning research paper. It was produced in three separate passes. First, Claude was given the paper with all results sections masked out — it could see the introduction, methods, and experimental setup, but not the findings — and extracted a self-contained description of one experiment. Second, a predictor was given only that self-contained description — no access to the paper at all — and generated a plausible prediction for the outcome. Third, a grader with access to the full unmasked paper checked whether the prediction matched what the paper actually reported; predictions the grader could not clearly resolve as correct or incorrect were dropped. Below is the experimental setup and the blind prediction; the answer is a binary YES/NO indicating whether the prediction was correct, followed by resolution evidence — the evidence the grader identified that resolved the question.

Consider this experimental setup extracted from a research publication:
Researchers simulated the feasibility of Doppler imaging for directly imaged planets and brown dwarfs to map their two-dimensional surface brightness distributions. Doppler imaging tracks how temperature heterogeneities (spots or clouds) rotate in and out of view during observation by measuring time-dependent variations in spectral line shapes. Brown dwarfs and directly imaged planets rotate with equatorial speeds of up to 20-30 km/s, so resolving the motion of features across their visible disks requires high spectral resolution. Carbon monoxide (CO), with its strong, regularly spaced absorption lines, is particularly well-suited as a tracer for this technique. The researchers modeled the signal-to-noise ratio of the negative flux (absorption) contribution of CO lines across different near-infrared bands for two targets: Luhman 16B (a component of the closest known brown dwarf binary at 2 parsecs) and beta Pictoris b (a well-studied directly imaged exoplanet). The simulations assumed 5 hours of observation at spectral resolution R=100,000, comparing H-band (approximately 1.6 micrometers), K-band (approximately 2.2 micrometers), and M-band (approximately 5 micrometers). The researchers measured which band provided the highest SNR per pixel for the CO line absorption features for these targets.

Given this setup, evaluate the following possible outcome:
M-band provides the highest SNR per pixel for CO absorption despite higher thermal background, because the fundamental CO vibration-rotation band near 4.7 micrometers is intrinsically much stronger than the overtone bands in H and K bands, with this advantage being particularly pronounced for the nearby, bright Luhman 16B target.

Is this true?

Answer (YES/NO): NO